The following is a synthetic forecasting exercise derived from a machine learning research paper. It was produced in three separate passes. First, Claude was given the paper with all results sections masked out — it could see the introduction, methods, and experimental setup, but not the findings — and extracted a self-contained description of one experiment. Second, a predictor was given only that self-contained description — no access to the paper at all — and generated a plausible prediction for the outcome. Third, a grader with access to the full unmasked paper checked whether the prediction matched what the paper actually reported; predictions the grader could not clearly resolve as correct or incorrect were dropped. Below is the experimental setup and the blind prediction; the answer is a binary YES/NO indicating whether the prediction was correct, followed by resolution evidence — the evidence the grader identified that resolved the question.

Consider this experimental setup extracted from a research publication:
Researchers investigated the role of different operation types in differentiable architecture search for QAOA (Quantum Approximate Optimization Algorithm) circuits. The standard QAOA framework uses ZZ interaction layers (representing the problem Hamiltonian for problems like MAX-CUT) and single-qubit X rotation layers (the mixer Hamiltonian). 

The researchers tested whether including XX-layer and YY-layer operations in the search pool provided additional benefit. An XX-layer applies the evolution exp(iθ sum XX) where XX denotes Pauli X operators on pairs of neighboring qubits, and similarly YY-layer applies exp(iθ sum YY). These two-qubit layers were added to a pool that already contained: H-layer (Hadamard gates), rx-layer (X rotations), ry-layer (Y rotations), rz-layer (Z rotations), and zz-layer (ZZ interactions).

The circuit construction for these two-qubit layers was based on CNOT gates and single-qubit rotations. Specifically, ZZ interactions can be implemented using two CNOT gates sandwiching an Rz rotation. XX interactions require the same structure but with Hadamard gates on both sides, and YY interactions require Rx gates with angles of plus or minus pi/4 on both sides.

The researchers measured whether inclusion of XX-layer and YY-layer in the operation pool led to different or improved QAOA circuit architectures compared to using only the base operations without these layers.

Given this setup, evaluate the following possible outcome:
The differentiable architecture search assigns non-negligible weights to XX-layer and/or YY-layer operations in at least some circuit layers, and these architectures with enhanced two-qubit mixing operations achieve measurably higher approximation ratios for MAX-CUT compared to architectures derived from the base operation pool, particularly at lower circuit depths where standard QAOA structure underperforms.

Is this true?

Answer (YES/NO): NO